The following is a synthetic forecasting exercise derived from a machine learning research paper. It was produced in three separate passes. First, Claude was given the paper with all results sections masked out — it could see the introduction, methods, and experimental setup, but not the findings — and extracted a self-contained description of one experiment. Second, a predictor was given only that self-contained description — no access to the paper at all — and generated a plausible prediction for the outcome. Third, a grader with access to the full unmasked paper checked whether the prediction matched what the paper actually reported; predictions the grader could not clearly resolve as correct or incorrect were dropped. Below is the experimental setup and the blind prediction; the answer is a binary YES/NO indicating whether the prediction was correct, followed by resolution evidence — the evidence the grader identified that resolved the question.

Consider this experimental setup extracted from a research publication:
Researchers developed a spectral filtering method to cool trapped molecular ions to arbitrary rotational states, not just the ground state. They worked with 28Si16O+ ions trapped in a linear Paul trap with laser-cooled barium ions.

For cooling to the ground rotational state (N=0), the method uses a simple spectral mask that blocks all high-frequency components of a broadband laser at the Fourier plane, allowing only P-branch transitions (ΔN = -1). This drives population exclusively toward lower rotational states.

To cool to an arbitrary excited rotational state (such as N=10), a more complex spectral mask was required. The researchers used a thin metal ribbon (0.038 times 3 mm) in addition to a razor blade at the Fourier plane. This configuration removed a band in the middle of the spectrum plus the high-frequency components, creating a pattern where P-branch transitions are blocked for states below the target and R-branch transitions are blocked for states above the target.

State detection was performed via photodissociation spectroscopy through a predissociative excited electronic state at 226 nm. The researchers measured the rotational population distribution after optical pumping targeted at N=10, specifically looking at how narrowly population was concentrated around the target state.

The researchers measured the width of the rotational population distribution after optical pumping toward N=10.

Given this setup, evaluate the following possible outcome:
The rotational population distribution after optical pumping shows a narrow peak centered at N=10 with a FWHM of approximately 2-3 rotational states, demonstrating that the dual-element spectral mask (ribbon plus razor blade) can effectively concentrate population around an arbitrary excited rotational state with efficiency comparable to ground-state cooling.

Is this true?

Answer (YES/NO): NO